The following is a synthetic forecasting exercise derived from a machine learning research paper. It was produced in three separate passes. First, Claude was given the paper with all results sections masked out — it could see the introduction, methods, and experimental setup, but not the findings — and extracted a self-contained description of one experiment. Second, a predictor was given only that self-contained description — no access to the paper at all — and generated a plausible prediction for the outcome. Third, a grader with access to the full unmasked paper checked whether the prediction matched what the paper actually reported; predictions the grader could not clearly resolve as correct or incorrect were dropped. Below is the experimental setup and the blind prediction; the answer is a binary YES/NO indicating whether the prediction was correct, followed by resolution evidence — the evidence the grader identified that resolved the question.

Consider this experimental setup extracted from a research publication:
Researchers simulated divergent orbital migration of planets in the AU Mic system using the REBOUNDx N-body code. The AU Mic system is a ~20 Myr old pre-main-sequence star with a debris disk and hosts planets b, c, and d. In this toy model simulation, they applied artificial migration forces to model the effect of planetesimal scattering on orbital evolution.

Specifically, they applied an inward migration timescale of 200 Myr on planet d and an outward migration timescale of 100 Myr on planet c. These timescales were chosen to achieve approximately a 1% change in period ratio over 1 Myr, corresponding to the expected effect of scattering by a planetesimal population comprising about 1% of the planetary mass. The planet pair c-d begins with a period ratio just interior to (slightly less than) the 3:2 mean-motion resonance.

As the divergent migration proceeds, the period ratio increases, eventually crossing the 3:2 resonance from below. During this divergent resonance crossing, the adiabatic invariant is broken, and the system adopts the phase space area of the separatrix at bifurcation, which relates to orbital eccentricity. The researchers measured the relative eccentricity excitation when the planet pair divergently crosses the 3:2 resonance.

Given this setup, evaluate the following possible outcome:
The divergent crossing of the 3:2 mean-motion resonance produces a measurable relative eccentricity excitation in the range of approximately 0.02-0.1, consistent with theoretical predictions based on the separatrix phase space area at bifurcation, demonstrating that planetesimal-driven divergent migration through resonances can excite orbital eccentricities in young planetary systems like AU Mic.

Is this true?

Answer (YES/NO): YES